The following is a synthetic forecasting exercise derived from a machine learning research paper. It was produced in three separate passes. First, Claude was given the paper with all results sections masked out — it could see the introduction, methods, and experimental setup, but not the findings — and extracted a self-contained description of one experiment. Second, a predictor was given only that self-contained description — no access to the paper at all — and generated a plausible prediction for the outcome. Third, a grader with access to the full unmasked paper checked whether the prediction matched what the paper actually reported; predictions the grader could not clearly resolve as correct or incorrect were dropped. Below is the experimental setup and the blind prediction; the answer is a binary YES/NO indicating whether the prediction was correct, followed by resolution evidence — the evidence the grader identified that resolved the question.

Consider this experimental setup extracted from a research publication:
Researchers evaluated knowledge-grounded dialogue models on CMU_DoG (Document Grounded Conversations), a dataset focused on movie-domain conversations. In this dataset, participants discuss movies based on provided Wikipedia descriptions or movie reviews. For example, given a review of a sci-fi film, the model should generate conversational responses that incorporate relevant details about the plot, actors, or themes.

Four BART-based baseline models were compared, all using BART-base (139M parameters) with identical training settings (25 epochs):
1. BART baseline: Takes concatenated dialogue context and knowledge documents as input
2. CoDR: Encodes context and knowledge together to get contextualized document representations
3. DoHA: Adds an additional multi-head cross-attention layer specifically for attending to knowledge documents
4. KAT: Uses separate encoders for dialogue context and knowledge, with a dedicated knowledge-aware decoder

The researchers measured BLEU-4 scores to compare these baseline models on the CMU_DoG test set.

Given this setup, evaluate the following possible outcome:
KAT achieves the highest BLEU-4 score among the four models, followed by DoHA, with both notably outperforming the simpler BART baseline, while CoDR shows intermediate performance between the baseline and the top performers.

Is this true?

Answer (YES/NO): NO